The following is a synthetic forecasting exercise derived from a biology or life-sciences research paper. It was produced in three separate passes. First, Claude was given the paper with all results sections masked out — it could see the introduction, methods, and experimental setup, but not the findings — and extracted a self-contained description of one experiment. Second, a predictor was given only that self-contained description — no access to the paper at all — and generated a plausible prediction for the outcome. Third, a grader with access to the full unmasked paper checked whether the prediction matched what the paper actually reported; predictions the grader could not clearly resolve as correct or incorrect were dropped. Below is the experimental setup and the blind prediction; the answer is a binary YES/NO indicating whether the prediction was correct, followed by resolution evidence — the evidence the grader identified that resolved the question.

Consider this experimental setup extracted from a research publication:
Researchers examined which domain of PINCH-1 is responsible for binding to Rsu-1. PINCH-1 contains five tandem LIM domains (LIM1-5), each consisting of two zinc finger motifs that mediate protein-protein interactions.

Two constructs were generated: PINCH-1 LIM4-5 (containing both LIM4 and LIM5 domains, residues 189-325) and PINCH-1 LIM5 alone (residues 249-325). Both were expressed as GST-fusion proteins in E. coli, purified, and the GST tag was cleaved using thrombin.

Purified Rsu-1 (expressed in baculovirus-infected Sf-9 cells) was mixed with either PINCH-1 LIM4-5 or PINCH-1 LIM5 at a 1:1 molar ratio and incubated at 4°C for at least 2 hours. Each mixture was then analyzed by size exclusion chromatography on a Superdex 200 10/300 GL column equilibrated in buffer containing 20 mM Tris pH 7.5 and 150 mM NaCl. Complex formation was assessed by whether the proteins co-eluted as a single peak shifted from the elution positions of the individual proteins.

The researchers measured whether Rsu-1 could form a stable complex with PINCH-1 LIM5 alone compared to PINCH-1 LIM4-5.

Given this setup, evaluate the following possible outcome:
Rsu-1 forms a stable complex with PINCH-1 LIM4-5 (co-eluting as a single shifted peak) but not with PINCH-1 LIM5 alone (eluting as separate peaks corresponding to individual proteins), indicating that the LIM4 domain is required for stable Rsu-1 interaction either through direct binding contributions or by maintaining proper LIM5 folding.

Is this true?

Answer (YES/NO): NO